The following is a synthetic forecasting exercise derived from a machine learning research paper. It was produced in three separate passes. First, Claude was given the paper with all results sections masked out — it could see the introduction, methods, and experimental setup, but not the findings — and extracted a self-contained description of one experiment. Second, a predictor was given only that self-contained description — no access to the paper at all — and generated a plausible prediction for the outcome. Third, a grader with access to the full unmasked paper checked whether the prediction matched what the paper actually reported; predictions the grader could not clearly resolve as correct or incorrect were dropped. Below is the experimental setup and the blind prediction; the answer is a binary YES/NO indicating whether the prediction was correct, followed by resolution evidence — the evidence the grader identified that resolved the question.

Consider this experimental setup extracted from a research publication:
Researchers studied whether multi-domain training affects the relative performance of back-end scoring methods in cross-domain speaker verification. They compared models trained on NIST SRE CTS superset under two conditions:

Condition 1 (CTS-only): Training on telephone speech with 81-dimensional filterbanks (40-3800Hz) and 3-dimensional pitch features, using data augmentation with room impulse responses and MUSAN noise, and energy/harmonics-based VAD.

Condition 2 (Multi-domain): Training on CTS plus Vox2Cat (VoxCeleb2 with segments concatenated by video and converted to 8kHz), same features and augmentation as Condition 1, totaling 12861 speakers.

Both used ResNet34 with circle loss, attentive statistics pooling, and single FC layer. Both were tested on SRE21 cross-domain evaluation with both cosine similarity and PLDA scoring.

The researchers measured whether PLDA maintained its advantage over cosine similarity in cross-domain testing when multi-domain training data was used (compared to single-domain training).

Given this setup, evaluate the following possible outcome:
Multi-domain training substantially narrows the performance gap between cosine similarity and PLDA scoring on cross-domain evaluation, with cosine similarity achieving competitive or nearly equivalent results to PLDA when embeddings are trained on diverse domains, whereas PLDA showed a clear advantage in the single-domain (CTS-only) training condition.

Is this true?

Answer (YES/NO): YES